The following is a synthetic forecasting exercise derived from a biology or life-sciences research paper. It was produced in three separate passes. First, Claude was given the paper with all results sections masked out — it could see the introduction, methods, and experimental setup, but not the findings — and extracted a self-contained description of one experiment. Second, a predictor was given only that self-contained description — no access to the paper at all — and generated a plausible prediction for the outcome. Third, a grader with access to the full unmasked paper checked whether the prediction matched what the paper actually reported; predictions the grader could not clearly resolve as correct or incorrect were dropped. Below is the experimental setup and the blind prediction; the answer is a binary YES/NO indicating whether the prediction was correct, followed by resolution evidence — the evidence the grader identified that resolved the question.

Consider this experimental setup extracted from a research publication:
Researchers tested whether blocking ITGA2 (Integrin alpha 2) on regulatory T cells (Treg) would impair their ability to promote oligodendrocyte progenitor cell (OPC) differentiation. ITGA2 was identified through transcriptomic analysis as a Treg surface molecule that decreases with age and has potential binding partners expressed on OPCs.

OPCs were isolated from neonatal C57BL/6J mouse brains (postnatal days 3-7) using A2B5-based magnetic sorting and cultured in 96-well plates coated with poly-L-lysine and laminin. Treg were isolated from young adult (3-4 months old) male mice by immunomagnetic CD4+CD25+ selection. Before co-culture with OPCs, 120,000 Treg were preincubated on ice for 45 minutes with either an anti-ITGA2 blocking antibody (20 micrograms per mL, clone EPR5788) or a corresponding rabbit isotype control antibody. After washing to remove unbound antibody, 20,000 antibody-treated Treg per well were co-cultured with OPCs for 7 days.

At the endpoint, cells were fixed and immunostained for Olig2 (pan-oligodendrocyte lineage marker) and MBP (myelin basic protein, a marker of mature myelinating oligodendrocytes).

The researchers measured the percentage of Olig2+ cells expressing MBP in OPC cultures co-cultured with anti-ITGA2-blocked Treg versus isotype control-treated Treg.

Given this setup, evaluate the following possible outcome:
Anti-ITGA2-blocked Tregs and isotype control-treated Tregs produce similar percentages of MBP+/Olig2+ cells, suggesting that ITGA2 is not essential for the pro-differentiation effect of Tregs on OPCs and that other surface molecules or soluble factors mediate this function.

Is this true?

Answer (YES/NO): NO